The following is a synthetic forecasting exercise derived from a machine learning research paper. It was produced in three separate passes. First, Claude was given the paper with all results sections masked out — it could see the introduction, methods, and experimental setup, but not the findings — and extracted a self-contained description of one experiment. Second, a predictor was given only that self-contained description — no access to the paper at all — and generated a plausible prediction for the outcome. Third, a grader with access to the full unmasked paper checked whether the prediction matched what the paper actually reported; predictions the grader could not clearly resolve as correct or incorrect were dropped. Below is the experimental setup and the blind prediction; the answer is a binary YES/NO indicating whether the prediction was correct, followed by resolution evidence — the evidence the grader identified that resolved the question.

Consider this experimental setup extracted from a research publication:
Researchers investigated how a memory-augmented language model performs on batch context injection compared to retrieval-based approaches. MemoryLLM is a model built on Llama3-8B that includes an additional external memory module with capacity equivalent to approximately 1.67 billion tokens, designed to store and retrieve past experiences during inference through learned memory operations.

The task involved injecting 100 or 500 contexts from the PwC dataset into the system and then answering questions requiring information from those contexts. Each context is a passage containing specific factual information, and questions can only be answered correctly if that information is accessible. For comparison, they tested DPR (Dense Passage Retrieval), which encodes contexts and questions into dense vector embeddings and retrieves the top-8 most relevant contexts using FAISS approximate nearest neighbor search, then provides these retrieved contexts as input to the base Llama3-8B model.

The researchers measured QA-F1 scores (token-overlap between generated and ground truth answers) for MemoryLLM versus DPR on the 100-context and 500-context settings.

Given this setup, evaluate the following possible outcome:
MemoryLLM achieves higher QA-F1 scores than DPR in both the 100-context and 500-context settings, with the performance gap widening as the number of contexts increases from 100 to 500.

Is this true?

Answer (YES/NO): NO